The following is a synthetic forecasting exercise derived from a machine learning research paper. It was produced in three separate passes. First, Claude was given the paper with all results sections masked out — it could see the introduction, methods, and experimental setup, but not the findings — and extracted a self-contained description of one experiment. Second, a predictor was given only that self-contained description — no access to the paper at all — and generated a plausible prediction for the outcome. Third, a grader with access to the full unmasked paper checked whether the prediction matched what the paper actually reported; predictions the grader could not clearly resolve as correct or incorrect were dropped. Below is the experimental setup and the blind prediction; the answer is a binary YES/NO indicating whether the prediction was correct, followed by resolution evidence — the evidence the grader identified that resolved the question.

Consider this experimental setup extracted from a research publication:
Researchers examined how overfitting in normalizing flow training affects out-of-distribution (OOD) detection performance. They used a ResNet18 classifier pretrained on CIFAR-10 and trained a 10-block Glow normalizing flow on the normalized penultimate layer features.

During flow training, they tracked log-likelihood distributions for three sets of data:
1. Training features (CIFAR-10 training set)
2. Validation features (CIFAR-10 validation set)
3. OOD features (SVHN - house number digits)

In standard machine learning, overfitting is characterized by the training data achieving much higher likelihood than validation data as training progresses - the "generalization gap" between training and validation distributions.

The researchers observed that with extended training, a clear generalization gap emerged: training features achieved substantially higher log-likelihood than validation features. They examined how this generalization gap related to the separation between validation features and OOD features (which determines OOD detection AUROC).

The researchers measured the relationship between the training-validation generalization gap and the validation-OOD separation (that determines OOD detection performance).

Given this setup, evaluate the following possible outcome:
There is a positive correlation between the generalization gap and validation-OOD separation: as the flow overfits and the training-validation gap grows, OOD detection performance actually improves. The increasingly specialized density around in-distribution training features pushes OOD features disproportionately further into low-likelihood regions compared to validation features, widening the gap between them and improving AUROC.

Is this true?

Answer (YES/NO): NO